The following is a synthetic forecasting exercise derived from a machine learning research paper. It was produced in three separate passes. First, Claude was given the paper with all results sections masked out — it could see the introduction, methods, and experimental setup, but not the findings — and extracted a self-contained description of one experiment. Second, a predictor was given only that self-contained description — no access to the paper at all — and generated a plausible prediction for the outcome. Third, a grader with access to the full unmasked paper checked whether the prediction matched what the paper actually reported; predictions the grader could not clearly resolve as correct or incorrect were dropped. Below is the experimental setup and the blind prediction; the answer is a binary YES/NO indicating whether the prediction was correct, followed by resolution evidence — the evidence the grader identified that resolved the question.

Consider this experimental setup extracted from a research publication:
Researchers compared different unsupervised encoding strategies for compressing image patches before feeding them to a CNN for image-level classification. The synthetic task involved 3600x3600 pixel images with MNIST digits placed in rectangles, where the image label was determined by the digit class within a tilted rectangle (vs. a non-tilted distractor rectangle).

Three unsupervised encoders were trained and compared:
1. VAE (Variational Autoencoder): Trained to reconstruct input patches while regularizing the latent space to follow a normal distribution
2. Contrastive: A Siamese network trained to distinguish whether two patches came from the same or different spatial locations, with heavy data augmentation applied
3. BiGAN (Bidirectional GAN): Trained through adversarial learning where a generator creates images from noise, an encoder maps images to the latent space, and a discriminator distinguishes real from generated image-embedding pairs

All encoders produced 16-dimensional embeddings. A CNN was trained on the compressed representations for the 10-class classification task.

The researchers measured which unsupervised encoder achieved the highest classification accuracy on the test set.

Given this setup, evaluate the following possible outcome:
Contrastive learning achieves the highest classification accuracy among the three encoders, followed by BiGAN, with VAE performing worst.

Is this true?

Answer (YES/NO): NO